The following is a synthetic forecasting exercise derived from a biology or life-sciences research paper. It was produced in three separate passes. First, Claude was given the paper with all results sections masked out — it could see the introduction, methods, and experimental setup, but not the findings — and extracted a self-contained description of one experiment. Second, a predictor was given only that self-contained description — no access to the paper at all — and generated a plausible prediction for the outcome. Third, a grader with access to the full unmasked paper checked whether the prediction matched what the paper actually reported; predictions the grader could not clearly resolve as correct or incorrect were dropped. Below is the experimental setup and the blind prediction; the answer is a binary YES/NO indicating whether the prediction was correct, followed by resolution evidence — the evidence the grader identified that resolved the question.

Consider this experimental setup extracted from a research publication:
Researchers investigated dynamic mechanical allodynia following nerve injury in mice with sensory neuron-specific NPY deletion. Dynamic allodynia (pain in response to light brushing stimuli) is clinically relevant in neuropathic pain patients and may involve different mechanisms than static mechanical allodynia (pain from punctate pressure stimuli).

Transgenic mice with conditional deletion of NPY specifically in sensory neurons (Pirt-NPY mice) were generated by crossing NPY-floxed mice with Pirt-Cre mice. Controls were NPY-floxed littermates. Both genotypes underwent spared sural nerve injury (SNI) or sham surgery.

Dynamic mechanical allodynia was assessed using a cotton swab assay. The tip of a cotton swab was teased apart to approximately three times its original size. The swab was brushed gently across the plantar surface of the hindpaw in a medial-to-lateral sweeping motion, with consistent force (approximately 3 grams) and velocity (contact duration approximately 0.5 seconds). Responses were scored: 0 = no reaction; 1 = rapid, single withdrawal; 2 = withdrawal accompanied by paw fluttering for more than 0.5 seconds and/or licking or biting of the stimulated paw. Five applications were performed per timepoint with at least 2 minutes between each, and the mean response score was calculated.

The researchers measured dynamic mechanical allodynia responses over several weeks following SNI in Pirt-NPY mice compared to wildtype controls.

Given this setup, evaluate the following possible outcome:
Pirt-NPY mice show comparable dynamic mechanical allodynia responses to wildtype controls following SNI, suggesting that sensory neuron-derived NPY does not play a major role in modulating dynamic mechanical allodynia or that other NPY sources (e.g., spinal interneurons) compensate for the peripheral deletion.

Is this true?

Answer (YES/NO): YES